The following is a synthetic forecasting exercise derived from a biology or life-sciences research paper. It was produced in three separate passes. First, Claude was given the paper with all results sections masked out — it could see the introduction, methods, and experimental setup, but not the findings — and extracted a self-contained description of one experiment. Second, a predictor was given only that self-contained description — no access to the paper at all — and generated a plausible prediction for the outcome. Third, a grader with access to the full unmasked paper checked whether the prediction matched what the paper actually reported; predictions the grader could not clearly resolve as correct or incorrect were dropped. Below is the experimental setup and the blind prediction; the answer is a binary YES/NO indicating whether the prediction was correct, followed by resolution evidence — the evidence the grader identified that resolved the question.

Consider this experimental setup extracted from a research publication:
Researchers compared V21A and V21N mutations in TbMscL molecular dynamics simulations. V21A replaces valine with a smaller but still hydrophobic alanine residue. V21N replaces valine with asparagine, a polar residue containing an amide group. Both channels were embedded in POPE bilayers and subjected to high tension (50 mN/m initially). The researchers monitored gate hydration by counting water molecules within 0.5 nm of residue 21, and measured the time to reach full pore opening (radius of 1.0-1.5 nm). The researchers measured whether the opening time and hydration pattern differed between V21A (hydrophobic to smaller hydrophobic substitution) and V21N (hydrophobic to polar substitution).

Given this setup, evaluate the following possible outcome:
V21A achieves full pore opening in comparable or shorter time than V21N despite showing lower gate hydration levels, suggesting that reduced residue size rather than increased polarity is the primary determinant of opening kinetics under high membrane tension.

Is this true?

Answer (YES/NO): YES